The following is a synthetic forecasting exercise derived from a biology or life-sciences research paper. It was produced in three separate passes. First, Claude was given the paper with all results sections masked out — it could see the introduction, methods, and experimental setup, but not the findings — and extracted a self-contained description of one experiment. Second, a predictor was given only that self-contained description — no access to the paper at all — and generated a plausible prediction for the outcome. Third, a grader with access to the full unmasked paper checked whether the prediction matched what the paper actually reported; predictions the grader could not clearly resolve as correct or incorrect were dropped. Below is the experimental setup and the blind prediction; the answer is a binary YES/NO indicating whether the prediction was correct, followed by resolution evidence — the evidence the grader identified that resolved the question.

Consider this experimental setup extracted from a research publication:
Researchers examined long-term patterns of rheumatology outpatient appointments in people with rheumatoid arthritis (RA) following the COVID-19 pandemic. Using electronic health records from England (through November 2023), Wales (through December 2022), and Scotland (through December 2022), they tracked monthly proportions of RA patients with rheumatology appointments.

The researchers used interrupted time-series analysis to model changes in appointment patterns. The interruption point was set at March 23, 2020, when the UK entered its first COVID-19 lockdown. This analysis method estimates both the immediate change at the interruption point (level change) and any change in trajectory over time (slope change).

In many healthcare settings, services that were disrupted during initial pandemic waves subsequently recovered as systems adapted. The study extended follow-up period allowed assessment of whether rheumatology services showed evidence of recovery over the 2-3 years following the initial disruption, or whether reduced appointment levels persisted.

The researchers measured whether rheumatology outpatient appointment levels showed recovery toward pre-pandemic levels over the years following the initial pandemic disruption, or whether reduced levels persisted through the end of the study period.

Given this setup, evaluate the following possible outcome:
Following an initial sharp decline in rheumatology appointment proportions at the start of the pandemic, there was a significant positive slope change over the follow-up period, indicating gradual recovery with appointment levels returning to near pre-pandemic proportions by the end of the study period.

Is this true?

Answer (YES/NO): NO